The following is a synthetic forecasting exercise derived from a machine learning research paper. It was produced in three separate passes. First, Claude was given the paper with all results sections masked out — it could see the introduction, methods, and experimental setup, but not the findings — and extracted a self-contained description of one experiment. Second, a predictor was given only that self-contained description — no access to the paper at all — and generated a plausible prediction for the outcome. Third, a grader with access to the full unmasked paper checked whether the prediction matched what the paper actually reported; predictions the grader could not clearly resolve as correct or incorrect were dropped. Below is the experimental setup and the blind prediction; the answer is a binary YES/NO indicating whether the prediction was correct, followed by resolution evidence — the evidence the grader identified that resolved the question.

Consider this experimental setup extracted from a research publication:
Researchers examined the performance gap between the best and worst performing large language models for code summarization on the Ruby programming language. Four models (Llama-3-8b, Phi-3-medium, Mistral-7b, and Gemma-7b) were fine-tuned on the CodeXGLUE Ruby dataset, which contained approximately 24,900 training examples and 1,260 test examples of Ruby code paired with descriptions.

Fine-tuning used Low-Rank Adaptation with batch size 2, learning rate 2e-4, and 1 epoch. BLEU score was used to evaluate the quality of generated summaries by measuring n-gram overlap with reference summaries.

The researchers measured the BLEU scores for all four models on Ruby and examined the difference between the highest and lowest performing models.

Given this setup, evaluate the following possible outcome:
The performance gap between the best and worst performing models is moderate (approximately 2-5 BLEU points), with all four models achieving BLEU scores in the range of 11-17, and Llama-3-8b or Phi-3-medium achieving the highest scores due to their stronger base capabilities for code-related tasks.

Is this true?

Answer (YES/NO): NO